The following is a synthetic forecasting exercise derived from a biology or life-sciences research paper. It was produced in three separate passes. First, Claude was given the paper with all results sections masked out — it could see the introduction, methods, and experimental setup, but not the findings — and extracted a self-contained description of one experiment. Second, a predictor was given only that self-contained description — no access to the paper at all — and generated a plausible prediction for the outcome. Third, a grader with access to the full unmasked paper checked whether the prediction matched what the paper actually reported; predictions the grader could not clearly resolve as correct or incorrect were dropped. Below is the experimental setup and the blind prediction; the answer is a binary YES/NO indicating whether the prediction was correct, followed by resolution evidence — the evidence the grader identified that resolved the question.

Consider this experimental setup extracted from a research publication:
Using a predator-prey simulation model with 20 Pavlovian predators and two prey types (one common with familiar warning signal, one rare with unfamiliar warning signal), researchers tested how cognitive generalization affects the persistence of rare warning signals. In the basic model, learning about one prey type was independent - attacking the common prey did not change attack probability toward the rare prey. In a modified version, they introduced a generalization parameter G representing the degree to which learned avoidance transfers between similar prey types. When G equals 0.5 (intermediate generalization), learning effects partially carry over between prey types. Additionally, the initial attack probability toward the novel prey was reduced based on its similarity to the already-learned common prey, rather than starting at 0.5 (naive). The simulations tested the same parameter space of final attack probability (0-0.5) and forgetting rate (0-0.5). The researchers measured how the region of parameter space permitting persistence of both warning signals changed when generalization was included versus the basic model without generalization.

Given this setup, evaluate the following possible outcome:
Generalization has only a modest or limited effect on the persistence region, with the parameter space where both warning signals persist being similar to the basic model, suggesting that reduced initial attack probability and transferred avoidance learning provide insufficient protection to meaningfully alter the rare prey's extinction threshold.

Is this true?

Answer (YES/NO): NO